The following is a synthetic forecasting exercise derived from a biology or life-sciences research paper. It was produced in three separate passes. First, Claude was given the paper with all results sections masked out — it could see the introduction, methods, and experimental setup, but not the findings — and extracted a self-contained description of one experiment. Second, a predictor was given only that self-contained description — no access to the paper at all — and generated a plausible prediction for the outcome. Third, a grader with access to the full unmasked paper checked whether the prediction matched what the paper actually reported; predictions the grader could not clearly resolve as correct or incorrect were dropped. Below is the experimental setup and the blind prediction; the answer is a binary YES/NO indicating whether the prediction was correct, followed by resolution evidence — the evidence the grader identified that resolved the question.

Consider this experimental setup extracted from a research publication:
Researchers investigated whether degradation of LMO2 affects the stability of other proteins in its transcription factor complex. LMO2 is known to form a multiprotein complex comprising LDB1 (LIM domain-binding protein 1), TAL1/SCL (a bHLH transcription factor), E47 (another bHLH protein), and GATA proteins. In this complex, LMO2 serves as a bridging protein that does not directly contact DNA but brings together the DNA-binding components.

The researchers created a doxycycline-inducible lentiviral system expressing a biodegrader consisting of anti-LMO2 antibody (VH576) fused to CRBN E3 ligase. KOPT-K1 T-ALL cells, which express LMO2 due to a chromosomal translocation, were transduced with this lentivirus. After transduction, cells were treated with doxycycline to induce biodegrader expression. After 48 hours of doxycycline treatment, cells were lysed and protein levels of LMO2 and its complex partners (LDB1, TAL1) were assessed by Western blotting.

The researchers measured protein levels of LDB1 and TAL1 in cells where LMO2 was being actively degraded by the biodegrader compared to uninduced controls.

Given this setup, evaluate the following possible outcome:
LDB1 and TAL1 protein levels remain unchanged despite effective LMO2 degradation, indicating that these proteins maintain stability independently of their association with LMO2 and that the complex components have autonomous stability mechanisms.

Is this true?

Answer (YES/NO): NO